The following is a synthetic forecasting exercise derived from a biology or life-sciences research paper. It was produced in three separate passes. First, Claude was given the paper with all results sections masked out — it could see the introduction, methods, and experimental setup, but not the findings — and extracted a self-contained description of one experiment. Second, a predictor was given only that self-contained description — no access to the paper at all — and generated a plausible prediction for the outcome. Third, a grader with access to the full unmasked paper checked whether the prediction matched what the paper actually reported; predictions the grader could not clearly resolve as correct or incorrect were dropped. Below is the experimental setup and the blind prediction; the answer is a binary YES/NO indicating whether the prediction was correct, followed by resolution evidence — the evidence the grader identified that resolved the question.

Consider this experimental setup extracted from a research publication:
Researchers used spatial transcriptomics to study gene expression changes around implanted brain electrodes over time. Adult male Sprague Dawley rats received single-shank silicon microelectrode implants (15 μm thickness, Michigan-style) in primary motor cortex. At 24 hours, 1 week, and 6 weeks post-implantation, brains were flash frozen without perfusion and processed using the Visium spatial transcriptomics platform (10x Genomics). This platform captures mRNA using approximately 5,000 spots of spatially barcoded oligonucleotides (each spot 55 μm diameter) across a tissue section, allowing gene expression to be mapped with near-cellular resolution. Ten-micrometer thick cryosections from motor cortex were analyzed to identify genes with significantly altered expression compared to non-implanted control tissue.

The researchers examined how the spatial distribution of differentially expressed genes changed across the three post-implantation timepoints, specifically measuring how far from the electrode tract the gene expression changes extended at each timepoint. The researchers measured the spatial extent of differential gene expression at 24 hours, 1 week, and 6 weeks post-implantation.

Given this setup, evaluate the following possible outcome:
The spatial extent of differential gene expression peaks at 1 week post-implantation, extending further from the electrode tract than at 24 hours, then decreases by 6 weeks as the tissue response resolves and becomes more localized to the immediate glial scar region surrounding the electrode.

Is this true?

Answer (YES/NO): NO